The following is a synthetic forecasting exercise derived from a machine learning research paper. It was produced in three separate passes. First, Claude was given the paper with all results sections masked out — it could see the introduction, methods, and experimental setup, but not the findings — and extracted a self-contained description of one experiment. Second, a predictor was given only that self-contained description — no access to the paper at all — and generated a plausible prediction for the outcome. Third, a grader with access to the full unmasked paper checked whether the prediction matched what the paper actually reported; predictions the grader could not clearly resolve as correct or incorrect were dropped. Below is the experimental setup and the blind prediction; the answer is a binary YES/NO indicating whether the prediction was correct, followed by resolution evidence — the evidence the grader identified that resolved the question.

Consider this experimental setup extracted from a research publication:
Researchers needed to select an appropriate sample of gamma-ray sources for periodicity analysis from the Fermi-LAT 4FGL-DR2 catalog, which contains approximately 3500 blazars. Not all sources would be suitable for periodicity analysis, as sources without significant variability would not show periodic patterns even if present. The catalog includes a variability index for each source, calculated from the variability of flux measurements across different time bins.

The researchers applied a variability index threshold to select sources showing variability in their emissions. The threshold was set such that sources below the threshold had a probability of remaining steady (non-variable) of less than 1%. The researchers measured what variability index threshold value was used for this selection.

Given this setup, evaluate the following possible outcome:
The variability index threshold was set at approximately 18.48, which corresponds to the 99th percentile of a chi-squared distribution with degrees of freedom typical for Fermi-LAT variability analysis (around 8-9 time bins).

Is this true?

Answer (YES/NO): YES